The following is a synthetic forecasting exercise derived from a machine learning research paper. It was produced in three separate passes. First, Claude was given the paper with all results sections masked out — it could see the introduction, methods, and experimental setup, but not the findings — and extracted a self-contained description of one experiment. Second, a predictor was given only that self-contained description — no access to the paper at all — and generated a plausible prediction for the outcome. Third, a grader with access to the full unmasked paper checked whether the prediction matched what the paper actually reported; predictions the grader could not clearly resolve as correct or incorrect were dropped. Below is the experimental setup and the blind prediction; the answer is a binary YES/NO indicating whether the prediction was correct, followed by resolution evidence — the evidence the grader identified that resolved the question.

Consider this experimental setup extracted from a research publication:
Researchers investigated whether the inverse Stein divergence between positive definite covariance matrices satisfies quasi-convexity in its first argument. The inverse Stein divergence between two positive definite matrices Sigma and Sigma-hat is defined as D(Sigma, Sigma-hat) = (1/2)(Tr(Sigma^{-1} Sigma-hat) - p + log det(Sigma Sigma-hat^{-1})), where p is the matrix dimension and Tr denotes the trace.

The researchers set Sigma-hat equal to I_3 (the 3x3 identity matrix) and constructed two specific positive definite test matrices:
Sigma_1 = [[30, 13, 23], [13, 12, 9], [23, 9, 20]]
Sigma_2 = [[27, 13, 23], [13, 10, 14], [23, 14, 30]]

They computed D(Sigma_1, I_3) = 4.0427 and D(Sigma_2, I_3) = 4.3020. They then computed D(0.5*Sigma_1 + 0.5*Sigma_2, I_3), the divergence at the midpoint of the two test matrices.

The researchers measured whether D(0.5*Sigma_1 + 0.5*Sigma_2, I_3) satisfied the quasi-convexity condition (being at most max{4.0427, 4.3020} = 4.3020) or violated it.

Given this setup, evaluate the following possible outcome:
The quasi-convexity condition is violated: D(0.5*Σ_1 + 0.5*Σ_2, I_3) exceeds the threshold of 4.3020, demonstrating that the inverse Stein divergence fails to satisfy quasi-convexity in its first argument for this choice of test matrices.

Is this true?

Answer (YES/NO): YES